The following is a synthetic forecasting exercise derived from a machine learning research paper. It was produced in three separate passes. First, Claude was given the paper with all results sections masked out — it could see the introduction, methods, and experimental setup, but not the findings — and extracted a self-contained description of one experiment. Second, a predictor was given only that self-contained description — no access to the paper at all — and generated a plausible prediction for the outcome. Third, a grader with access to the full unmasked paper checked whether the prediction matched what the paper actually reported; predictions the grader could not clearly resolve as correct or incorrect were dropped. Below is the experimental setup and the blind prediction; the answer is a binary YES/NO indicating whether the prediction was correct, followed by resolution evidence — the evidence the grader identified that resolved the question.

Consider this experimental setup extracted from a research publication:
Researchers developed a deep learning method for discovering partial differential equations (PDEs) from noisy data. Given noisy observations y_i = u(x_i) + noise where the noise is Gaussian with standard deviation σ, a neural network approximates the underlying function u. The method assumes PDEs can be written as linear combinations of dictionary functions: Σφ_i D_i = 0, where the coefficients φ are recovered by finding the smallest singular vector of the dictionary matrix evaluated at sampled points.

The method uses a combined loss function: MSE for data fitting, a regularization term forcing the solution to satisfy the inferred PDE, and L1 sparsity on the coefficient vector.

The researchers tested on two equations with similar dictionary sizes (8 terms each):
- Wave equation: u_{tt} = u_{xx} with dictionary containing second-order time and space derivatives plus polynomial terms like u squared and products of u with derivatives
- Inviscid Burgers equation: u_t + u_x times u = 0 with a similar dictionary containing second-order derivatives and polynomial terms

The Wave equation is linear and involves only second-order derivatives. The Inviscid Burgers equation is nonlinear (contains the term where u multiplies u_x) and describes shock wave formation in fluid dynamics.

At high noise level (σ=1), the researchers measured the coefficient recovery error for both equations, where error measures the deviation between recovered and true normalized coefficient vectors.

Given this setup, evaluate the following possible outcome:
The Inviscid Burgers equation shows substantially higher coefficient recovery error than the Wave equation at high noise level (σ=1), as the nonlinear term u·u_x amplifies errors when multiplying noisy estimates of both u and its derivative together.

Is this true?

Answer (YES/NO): YES